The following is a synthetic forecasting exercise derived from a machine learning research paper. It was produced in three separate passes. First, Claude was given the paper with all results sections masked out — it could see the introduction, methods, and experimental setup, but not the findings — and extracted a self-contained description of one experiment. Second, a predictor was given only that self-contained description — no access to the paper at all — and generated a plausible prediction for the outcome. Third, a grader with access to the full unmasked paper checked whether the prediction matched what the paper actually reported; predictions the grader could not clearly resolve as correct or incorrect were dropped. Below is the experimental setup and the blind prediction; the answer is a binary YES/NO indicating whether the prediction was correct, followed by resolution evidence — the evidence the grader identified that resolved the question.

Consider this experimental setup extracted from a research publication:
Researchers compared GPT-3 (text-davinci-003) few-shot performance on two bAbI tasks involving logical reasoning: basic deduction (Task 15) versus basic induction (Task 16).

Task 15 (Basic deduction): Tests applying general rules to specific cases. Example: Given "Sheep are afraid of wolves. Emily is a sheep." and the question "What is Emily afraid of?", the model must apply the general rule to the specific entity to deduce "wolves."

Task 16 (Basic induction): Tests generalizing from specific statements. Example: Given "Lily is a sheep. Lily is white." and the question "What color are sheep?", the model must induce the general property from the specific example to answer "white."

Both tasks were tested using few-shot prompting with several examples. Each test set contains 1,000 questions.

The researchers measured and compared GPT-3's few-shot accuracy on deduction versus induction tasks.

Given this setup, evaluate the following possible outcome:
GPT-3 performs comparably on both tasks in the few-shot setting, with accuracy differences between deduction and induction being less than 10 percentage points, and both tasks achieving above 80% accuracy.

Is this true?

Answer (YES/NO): NO